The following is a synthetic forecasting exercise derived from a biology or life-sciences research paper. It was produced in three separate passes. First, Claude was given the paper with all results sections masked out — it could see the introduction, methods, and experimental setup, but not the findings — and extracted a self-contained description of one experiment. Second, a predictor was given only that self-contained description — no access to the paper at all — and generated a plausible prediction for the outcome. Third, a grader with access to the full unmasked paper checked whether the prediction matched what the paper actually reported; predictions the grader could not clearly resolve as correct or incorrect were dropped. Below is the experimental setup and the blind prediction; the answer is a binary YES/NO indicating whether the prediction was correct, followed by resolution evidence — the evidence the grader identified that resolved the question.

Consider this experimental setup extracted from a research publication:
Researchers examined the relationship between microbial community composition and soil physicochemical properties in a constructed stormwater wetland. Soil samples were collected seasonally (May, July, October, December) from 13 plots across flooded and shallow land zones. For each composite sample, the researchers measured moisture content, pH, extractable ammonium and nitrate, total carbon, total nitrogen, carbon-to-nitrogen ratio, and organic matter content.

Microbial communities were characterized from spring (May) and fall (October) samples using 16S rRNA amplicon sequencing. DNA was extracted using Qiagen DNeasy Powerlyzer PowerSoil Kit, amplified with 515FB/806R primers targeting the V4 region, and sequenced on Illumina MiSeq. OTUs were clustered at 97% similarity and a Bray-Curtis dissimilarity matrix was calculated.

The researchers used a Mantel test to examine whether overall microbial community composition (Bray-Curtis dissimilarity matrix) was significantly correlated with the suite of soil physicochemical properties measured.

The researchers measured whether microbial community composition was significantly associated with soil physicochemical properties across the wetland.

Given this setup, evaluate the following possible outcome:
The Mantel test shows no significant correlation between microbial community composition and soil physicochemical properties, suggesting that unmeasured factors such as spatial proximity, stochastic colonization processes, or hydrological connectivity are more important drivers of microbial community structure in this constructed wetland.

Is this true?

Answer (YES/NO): NO